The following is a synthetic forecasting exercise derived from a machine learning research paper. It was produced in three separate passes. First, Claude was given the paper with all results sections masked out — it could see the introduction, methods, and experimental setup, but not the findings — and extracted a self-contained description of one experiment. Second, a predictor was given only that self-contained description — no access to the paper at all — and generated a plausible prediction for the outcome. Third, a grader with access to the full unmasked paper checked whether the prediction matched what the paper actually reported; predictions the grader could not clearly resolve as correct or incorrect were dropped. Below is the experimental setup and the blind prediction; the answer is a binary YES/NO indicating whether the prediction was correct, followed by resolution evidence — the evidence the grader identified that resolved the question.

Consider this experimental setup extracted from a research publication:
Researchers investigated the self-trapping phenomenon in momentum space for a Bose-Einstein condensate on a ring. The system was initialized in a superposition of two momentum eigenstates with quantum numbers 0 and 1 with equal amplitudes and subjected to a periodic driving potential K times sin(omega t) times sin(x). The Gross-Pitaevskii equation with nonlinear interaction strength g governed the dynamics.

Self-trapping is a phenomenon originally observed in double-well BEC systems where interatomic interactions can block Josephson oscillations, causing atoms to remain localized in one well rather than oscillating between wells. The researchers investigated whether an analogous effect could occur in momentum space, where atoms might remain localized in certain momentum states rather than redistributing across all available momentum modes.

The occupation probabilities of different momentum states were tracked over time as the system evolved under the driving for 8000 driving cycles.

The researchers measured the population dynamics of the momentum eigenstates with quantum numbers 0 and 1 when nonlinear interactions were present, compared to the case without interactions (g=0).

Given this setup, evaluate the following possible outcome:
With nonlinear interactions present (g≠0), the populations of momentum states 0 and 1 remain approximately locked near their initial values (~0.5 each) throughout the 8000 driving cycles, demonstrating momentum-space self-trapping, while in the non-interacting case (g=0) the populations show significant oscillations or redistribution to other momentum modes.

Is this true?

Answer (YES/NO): NO